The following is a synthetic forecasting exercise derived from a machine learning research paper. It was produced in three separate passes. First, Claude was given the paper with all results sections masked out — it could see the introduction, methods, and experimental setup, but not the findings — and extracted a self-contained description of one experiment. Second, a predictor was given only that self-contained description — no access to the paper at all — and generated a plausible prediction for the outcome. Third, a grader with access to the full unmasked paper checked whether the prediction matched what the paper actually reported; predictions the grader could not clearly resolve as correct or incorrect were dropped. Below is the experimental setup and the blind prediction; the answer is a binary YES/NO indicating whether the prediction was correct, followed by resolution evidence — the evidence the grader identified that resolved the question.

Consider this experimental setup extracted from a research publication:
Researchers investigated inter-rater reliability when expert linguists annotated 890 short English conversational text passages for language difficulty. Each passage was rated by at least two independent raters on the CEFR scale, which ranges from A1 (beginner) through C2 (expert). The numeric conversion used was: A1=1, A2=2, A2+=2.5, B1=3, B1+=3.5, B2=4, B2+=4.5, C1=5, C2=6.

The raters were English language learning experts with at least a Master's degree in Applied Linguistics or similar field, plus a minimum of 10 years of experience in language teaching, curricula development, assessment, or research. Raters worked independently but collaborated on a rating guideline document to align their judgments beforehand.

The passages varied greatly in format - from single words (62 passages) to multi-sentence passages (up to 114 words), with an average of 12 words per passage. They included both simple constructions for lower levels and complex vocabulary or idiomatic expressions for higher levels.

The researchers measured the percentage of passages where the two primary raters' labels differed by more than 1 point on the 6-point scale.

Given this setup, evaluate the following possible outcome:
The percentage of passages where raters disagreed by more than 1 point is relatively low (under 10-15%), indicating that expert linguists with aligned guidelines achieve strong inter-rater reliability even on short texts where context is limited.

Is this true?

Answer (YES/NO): YES